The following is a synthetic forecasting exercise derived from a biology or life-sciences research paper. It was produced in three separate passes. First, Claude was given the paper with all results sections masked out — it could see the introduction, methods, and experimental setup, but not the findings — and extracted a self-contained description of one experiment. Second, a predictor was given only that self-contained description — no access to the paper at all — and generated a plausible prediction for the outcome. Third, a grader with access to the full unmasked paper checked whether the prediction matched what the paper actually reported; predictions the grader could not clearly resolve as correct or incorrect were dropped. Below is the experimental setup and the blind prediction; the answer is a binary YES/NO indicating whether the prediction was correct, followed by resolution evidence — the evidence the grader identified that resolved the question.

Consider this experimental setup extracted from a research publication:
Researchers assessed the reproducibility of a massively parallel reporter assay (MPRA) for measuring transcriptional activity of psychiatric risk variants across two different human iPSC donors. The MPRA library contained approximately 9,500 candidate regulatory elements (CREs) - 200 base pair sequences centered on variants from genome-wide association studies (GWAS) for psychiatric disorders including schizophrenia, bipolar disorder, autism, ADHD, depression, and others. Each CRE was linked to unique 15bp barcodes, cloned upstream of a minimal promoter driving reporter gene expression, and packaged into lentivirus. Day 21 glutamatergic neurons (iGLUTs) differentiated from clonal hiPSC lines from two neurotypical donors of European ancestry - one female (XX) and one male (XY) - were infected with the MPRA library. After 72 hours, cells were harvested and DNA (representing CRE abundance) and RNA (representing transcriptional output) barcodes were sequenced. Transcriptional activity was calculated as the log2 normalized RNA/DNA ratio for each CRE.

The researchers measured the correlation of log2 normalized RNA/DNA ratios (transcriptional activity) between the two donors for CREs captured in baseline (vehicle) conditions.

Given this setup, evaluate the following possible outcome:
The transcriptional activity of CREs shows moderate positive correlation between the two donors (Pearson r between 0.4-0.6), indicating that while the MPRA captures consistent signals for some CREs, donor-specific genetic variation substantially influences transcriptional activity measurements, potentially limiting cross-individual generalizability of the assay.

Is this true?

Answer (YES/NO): NO